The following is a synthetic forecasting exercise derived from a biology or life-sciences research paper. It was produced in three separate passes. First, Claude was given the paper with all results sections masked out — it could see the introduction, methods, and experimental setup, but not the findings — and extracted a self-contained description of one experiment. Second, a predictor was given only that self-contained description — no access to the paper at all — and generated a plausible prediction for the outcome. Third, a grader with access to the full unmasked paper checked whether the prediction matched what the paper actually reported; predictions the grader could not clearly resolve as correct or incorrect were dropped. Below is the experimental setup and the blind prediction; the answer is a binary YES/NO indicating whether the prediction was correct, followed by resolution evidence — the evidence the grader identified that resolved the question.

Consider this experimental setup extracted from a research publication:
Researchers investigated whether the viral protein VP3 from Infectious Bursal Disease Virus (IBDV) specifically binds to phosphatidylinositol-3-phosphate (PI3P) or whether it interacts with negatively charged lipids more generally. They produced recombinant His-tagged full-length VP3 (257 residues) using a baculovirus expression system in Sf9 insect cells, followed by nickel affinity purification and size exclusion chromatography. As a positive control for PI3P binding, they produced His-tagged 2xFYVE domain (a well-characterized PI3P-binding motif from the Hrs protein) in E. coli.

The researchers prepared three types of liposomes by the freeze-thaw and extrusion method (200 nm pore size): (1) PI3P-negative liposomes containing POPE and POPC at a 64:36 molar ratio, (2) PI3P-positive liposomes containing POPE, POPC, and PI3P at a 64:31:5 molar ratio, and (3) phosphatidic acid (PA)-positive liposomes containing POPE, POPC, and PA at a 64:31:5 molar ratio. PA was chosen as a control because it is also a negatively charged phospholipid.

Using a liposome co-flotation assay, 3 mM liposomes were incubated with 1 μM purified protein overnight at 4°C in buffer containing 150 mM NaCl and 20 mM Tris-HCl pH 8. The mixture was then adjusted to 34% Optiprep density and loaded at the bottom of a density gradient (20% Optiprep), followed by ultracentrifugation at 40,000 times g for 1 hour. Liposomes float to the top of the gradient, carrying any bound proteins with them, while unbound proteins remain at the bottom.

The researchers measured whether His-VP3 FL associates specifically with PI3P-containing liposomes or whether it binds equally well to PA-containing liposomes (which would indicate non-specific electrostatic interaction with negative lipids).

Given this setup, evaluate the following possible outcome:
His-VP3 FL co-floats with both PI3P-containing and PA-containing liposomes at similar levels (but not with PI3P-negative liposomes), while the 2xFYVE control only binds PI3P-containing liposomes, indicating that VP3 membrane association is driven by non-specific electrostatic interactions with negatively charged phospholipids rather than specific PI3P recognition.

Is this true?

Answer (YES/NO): NO